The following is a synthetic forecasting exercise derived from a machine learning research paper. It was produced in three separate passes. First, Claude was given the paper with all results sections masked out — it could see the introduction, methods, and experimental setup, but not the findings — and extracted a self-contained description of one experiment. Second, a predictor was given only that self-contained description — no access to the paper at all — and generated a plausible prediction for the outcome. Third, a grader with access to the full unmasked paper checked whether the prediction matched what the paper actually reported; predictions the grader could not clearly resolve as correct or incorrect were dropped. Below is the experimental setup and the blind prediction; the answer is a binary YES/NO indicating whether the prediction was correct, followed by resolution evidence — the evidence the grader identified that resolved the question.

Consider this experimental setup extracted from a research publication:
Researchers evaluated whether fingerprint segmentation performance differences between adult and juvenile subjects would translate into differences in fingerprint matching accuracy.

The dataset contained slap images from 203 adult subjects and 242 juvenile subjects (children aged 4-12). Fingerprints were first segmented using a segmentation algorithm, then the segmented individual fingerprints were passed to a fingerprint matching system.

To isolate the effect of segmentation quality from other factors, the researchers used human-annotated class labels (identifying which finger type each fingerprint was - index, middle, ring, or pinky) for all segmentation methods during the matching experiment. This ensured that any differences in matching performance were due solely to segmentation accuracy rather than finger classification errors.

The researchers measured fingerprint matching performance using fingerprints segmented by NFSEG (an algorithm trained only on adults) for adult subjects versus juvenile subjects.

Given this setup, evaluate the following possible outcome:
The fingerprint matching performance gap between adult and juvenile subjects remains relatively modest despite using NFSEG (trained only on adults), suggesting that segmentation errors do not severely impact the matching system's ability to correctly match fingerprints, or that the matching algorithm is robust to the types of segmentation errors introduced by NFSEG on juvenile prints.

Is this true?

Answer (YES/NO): NO